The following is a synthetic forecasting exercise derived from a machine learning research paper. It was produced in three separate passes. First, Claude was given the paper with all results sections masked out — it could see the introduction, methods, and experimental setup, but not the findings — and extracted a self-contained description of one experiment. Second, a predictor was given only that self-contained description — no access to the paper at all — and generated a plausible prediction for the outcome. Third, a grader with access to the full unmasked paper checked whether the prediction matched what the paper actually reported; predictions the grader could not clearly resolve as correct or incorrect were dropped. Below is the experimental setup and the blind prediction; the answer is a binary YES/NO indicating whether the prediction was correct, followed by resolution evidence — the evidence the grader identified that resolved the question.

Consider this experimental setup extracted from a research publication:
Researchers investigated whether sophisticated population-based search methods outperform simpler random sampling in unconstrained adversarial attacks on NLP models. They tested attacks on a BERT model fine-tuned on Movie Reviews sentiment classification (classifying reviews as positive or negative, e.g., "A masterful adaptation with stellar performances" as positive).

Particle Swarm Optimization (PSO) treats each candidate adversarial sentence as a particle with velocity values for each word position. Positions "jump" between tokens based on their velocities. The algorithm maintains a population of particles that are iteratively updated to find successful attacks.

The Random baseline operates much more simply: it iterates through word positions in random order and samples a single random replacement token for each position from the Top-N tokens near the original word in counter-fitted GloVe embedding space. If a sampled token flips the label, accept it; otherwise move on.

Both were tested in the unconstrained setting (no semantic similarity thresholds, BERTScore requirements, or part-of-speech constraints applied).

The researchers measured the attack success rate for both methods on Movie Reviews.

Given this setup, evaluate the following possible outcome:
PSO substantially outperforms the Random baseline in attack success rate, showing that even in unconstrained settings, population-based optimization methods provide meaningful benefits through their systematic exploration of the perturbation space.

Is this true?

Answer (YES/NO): NO